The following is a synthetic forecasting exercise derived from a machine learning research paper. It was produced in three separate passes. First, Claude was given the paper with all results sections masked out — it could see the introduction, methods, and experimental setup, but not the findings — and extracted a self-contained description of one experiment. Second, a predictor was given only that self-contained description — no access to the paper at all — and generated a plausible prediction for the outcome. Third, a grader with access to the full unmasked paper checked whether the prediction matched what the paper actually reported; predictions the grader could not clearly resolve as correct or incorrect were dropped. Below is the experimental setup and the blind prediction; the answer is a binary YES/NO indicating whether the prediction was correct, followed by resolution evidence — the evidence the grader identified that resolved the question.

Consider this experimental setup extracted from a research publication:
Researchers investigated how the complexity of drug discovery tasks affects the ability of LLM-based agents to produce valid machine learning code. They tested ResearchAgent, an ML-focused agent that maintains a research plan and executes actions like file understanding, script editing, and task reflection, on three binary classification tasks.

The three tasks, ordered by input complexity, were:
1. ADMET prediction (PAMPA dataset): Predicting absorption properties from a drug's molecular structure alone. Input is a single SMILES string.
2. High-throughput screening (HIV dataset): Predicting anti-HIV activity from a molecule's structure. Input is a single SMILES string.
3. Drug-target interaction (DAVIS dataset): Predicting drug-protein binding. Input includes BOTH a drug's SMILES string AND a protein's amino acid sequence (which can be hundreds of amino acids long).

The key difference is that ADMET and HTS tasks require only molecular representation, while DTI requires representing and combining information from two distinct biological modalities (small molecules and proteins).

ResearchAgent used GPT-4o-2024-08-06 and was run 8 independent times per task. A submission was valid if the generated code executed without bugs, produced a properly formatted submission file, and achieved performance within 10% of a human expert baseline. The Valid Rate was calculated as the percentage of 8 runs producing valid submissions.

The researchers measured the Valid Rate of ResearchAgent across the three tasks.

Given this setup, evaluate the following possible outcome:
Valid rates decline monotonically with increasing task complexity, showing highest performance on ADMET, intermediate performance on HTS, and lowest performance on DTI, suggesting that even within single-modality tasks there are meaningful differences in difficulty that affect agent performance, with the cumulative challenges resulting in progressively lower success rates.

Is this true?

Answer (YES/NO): NO